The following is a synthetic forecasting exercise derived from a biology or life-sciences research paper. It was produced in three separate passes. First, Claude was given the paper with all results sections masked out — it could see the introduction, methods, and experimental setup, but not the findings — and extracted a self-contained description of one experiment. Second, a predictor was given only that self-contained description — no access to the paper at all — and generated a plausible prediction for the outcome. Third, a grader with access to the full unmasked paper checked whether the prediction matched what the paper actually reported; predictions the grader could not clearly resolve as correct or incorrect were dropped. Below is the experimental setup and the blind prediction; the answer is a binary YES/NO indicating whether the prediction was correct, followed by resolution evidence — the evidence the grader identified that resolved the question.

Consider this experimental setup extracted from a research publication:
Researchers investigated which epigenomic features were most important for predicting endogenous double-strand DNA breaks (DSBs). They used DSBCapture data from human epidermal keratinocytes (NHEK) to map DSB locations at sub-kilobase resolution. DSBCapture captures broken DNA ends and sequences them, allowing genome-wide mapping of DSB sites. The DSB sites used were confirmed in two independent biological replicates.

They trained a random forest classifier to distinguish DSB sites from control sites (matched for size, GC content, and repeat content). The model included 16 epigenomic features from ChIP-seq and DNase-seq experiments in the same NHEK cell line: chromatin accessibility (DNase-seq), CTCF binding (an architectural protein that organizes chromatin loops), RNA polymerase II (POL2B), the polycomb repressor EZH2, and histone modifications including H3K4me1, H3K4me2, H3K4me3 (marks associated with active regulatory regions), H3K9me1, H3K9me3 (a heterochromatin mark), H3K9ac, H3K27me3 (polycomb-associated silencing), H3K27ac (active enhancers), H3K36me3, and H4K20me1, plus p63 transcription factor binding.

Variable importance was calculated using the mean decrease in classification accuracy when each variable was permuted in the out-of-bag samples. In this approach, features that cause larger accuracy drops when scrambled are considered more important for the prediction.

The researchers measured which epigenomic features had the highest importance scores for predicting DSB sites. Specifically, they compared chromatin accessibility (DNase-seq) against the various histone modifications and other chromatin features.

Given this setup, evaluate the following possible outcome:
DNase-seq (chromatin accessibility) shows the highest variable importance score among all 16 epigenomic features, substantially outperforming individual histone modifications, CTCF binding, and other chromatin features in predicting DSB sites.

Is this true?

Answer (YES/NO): YES